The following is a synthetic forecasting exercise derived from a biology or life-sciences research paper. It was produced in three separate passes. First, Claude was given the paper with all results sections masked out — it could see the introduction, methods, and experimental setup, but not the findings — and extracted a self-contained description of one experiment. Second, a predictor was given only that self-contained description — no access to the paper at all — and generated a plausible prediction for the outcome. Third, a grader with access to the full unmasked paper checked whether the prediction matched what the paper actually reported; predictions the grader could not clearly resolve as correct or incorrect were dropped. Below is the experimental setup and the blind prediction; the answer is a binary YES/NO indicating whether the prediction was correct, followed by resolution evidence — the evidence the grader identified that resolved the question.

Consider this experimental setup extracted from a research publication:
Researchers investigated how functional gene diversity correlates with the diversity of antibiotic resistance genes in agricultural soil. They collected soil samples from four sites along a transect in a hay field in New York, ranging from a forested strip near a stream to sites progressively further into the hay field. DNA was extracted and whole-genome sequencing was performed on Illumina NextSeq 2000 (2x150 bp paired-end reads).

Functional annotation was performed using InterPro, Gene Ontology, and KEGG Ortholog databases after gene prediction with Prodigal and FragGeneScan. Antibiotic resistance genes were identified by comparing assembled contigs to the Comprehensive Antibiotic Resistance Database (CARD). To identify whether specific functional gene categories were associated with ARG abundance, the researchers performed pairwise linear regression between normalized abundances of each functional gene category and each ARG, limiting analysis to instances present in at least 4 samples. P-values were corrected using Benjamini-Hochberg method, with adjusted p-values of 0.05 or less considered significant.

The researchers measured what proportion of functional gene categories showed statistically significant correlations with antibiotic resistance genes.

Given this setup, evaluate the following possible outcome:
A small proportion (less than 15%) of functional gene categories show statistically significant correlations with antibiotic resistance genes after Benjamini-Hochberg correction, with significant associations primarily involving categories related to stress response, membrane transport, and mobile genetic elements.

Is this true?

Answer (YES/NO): NO